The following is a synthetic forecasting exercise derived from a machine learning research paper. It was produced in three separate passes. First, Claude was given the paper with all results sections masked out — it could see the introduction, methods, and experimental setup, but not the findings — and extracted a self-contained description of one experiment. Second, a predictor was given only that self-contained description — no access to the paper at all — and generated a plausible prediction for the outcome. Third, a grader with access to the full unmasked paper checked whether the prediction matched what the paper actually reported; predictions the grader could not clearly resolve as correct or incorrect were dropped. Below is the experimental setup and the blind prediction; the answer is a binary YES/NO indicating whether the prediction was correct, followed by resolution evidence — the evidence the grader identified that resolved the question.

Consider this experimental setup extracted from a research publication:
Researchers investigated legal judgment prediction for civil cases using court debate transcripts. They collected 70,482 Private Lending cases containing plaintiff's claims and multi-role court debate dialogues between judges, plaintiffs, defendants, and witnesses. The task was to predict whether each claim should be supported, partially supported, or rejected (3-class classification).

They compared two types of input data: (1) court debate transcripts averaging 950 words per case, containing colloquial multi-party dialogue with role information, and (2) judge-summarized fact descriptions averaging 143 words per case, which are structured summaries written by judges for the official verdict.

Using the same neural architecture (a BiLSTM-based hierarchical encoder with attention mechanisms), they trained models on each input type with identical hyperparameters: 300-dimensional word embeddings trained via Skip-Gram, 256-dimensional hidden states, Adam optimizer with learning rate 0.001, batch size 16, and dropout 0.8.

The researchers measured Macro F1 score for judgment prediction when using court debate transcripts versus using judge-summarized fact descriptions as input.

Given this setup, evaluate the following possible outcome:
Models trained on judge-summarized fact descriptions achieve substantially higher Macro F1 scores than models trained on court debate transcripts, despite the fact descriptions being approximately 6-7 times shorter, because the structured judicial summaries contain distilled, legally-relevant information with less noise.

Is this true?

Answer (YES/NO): NO